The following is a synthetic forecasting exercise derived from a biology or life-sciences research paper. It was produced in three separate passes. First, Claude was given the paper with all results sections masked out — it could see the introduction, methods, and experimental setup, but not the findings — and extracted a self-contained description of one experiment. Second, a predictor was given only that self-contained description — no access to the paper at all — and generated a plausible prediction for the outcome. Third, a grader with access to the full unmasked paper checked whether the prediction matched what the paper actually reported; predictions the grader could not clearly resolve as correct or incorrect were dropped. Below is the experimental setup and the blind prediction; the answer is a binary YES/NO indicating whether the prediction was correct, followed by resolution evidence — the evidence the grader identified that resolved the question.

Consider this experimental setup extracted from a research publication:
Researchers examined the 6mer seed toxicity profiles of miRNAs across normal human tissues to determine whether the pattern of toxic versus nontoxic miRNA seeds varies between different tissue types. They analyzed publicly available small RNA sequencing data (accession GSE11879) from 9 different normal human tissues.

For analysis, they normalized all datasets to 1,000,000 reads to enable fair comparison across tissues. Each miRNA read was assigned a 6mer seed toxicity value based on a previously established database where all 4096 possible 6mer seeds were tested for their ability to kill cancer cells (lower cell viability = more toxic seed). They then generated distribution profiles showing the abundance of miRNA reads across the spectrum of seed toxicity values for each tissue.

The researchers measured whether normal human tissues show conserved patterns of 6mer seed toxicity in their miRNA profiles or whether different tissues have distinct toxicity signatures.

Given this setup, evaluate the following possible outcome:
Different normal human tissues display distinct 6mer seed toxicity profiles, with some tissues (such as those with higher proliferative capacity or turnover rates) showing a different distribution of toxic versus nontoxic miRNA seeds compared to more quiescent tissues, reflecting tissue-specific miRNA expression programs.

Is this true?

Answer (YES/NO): NO